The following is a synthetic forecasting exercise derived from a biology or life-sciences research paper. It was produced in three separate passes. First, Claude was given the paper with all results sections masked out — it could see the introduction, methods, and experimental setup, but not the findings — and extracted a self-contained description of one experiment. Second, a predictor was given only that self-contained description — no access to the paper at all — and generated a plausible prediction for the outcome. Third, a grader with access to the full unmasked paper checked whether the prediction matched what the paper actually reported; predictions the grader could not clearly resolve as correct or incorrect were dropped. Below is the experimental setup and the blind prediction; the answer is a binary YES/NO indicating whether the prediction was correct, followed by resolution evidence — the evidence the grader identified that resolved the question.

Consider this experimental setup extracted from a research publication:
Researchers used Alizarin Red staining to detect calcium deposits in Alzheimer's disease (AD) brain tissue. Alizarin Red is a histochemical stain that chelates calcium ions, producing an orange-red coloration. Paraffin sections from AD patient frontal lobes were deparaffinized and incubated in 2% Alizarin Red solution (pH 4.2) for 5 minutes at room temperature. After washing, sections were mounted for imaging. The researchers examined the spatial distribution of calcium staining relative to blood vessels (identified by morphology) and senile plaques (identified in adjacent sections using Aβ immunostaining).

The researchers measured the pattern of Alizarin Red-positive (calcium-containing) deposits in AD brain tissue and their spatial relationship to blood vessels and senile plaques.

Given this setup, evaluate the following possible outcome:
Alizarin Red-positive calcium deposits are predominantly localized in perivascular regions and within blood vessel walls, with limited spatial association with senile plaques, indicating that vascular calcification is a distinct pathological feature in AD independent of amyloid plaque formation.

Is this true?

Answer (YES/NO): NO